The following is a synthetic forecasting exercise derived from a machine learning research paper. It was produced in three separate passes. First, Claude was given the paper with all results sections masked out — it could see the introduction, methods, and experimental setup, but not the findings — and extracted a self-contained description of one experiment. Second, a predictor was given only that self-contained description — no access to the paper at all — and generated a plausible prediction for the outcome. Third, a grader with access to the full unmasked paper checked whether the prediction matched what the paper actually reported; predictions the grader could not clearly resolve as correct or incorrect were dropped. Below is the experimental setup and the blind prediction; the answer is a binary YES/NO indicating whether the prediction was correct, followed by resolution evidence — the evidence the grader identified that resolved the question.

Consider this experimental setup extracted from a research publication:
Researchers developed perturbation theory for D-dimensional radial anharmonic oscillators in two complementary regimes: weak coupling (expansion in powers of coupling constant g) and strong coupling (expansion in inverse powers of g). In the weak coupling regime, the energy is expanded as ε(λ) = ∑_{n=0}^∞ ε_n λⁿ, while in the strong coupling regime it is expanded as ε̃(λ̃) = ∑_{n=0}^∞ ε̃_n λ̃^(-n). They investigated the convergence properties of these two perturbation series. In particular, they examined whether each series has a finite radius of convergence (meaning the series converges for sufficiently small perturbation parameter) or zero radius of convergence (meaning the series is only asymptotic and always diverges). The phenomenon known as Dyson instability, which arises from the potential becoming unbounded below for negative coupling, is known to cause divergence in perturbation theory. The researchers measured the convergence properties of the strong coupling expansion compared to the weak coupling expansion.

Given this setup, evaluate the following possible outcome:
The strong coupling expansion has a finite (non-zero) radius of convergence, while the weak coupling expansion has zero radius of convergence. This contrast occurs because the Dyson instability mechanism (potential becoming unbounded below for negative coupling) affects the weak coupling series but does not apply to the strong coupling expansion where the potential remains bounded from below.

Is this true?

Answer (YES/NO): YES